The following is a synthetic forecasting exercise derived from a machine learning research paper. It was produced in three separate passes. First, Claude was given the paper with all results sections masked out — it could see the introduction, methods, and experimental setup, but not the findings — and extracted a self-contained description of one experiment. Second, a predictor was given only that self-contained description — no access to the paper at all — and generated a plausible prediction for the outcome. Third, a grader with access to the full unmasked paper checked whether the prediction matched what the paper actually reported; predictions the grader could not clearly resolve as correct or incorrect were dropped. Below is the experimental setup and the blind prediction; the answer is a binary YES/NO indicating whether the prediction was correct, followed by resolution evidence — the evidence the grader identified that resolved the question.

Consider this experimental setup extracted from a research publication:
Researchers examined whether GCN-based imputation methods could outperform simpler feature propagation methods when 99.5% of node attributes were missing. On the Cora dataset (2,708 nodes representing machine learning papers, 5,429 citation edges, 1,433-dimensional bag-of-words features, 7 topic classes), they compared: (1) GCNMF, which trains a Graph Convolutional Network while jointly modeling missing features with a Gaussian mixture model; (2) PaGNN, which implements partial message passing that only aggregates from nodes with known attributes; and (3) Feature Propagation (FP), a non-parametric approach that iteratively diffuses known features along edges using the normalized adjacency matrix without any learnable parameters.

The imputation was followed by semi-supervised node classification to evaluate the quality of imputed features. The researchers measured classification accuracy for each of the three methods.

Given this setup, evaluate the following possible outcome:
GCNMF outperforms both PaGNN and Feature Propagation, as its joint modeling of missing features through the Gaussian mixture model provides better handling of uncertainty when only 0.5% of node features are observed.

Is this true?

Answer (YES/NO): NO